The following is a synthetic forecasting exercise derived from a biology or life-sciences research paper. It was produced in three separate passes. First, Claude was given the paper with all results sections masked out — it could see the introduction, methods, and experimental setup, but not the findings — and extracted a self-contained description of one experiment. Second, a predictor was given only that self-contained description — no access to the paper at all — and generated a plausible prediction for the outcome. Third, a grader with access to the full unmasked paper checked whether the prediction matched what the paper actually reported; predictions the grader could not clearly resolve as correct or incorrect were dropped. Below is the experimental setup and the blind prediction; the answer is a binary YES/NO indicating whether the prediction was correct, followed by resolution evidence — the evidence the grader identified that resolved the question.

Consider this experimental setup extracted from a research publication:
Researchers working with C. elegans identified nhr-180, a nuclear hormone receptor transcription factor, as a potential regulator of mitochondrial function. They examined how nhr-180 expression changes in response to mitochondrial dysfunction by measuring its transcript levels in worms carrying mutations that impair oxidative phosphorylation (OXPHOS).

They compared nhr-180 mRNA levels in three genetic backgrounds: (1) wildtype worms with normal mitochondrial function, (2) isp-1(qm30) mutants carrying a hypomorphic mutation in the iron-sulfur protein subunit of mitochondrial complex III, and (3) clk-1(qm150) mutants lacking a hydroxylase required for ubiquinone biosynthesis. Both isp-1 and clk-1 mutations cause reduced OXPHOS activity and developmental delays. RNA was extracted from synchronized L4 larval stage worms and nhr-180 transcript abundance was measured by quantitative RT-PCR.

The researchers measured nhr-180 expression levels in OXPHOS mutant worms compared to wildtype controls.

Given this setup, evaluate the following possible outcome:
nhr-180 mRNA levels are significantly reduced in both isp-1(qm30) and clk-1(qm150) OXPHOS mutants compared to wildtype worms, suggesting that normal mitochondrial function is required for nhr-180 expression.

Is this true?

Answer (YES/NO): NO